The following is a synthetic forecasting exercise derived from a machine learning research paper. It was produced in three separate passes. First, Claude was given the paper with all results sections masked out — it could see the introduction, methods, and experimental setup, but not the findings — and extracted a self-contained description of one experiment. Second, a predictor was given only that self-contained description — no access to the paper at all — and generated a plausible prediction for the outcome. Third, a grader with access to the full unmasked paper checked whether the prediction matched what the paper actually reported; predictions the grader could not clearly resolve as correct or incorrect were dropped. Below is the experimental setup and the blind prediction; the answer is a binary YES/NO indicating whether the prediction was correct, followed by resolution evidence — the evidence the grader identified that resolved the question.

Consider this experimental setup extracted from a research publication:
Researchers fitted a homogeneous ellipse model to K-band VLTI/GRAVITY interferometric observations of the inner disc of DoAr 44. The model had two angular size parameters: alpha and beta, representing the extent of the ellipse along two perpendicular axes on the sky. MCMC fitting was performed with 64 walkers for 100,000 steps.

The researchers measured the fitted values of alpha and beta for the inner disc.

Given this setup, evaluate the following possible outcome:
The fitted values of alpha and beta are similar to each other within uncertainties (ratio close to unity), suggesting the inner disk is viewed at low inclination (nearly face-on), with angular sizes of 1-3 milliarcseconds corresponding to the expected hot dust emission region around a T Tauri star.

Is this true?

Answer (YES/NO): NO